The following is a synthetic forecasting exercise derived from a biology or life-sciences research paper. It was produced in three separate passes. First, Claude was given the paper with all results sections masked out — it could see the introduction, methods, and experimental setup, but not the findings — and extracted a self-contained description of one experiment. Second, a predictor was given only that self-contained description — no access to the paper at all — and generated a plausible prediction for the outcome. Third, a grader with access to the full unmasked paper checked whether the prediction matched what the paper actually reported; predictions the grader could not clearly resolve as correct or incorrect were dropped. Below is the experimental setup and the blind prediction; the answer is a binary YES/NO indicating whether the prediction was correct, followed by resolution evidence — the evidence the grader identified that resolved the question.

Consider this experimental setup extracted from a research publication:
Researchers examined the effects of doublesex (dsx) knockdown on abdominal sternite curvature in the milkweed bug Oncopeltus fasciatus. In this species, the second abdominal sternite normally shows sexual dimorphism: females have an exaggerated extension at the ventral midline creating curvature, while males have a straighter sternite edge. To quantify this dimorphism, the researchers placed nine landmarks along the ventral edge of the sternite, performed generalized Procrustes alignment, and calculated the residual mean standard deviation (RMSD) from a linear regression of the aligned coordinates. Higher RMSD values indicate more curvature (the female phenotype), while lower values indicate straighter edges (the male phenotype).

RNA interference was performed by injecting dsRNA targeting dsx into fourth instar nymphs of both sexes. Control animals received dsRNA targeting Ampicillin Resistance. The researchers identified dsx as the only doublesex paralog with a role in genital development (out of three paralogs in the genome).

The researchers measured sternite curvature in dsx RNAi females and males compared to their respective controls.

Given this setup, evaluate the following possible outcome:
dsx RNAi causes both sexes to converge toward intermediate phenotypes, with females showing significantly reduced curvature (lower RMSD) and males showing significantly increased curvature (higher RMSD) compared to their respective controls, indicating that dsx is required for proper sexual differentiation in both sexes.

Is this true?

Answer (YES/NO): YES